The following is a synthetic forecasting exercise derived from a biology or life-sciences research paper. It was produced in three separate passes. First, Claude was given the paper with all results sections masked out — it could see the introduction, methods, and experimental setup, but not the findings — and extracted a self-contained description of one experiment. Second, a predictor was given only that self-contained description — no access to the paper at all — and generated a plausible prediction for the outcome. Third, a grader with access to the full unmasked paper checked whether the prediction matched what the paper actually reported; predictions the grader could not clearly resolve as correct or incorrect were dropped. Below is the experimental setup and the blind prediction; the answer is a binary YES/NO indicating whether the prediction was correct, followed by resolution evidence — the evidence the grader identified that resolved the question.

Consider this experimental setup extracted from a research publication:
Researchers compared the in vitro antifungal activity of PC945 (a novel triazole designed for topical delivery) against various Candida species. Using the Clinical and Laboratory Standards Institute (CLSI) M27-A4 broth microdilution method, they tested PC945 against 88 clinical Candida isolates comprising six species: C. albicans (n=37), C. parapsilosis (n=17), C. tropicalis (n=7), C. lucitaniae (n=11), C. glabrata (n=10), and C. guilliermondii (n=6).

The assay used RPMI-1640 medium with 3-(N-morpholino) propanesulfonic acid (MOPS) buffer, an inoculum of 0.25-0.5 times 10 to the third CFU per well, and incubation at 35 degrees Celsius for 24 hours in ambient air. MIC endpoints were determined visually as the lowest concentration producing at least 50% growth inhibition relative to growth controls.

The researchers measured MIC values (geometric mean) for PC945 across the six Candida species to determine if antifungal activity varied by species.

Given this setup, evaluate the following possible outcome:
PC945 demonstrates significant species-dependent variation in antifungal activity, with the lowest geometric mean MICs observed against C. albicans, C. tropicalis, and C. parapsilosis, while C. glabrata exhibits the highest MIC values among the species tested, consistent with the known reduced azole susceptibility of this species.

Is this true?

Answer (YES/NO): NO